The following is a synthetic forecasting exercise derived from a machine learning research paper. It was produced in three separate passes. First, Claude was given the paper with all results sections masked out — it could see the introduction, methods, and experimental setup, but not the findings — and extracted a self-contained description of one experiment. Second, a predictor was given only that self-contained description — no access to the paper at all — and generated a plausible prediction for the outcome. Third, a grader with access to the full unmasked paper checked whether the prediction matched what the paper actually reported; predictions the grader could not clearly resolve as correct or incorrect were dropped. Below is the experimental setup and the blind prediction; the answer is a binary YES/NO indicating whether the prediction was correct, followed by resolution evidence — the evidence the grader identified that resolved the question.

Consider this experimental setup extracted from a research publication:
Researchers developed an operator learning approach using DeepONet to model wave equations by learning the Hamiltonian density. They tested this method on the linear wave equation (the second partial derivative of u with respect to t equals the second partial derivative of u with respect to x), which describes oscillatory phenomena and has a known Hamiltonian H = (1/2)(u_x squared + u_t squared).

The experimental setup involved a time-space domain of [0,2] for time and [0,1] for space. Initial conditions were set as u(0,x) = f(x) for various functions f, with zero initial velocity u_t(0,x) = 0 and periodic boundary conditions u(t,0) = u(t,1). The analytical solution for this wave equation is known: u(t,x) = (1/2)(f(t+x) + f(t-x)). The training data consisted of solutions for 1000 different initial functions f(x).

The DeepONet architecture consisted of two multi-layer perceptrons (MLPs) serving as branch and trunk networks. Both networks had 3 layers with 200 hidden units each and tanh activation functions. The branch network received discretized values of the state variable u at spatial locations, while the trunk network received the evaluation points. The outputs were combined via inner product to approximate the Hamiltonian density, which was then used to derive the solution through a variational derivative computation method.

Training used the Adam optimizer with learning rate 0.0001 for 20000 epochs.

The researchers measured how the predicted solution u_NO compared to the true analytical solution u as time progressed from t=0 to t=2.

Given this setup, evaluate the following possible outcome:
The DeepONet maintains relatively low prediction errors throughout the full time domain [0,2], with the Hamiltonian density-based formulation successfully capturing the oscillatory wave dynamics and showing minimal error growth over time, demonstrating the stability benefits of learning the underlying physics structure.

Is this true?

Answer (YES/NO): NO